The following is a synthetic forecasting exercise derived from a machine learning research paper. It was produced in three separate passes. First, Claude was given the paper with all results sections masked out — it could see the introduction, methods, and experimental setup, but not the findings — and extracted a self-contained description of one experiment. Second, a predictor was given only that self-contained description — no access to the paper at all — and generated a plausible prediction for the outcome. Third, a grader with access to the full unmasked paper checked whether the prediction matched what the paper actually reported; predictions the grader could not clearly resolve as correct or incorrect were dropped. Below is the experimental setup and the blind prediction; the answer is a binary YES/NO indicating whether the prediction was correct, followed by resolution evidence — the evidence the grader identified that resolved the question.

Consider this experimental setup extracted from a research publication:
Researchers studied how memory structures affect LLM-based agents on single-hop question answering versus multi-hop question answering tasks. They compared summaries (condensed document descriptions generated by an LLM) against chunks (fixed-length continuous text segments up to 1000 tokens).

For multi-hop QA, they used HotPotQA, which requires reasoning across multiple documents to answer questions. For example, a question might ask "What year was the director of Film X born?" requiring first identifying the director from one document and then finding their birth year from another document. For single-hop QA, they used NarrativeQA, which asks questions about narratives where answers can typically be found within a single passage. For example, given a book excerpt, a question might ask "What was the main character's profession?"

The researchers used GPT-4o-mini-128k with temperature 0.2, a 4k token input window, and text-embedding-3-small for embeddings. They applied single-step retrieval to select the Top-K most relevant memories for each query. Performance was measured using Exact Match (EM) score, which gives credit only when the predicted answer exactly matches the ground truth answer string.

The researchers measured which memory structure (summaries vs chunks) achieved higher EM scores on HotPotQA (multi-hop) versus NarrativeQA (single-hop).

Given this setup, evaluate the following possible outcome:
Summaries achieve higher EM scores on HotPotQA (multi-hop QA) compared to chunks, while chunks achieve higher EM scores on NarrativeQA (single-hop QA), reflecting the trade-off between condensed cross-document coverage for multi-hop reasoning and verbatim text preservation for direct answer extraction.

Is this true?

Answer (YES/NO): NO